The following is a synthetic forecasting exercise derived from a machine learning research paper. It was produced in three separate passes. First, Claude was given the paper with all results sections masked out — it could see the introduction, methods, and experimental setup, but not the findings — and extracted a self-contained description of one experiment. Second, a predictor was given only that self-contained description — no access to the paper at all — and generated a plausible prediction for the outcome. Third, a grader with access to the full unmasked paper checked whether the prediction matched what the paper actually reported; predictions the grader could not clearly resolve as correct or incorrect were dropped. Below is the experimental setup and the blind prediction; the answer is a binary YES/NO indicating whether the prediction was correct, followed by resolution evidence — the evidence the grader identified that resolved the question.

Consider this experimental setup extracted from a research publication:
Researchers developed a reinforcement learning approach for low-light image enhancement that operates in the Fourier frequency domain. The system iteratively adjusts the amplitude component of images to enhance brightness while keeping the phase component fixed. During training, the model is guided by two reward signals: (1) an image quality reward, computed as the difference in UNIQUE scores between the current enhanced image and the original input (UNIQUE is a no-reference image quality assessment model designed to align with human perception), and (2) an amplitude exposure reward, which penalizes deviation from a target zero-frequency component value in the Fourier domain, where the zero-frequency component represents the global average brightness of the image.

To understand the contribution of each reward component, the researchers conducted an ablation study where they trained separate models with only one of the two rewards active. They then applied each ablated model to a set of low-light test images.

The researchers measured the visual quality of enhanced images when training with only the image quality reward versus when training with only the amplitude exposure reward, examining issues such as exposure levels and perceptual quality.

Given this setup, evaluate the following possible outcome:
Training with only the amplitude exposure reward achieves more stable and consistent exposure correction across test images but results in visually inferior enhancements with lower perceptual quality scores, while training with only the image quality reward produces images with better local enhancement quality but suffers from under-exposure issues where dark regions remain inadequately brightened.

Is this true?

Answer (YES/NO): NO